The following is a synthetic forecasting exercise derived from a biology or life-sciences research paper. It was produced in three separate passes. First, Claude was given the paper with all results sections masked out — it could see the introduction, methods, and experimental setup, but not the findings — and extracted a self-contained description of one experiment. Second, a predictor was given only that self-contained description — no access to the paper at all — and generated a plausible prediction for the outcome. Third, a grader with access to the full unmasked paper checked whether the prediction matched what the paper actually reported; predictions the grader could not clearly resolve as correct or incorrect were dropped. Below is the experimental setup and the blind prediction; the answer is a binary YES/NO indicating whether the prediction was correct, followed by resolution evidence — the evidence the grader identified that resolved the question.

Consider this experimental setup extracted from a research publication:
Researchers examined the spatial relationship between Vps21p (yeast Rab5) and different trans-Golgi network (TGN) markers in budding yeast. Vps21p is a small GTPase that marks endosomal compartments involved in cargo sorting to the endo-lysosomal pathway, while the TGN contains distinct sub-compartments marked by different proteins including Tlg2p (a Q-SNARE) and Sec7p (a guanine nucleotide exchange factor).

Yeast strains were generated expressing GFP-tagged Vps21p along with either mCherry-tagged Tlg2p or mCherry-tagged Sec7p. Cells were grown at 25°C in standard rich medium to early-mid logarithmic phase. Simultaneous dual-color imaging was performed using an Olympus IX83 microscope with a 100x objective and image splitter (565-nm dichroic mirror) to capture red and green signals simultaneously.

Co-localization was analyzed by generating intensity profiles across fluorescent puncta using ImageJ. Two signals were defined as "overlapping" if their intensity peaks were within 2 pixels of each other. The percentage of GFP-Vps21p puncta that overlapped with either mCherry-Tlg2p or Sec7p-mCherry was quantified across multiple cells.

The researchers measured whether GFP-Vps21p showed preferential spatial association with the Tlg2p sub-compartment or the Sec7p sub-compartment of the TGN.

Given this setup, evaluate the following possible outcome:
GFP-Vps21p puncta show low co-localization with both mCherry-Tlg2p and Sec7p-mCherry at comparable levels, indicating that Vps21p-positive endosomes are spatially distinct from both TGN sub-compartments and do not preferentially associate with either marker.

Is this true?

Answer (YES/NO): NO